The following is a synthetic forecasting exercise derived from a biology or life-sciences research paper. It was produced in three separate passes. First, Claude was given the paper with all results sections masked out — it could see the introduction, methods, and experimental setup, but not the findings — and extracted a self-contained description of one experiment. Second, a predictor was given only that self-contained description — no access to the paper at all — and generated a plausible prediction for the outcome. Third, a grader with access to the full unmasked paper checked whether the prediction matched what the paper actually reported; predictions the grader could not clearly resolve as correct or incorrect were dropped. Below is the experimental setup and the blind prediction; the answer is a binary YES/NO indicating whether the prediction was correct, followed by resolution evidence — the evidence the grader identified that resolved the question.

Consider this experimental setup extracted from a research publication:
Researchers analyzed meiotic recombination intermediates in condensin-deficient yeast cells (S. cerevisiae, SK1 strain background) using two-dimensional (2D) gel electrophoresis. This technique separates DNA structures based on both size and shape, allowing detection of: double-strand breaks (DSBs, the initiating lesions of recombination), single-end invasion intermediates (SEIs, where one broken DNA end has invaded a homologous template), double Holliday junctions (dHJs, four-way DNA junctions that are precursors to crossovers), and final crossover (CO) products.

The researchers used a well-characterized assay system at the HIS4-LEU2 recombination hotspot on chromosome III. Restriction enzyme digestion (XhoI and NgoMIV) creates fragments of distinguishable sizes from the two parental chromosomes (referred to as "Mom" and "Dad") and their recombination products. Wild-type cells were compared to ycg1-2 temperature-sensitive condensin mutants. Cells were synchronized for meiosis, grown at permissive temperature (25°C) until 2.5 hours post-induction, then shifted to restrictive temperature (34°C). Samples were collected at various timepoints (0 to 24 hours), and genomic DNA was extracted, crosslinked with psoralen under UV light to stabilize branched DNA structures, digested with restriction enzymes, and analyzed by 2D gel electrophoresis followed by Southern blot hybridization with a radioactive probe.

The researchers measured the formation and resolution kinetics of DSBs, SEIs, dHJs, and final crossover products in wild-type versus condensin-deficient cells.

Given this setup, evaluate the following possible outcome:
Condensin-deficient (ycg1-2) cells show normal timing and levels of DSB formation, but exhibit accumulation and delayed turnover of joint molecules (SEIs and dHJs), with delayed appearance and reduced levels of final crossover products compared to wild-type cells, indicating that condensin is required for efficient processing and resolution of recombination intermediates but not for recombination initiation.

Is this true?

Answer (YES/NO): NO